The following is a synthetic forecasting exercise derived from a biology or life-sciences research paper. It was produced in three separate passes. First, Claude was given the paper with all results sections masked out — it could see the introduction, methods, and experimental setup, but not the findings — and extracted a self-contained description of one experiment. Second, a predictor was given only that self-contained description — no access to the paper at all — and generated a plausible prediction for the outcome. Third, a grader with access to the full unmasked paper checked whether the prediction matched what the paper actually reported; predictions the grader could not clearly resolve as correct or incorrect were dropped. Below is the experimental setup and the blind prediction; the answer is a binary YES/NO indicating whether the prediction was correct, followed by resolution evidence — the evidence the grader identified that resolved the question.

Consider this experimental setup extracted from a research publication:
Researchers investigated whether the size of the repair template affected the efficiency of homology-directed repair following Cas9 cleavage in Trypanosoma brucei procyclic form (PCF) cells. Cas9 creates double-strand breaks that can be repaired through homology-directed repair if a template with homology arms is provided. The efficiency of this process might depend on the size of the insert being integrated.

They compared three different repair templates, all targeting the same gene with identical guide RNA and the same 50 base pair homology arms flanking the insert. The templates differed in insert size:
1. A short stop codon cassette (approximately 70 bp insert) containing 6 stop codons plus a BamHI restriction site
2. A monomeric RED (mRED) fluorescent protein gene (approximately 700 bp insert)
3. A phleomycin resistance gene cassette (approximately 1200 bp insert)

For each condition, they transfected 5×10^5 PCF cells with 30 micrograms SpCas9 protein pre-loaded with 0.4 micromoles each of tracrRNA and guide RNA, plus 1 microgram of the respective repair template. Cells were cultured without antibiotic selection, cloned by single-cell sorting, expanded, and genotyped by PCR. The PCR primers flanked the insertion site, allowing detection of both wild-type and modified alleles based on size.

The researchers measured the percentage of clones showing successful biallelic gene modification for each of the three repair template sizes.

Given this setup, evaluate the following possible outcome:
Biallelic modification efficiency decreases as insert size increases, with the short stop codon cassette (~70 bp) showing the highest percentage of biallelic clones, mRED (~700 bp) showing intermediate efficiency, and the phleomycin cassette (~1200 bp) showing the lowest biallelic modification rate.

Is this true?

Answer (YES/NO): NO